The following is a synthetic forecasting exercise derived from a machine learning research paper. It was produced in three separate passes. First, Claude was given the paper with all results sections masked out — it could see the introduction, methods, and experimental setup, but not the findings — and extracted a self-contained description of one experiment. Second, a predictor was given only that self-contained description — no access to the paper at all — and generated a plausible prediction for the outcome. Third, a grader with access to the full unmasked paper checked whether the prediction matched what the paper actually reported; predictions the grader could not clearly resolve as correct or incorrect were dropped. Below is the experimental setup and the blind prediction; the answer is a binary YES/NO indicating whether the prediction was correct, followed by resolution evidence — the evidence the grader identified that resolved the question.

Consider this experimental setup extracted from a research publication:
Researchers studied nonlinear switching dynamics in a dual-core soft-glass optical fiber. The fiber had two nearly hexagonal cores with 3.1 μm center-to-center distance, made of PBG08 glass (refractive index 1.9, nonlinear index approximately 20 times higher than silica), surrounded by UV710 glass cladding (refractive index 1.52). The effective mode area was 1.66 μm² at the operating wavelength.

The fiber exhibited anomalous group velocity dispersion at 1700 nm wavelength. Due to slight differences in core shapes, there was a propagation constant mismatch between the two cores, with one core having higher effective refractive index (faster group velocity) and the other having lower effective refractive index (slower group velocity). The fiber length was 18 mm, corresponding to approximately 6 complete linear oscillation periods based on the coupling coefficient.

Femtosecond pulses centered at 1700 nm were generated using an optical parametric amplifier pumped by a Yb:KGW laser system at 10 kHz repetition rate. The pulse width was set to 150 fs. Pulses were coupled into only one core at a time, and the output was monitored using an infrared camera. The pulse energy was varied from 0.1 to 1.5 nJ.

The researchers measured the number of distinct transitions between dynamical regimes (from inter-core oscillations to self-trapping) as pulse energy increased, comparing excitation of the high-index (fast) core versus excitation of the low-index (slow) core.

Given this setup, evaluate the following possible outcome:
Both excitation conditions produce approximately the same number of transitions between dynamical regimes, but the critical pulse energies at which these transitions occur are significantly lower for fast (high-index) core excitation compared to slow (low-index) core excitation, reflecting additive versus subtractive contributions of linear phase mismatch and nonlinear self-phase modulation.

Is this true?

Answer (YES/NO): NO